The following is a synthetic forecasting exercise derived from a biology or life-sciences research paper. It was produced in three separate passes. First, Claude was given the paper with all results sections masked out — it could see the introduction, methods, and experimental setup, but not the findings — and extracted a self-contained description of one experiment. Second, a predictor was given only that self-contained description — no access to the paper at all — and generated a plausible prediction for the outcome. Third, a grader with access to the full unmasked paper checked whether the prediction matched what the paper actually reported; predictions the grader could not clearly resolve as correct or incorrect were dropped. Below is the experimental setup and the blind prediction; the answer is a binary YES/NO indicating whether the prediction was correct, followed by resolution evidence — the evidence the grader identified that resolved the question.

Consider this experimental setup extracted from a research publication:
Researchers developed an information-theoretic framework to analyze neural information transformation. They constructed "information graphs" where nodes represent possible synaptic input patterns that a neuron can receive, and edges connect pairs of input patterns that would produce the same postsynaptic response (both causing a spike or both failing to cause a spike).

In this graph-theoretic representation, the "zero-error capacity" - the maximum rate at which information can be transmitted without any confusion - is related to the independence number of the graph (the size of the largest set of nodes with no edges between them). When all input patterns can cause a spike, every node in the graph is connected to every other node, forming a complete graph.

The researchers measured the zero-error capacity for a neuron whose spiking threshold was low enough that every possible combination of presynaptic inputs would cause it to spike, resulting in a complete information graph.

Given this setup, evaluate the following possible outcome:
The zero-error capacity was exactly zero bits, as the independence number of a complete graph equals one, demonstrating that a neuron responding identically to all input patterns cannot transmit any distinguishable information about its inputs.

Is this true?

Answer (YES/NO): YES